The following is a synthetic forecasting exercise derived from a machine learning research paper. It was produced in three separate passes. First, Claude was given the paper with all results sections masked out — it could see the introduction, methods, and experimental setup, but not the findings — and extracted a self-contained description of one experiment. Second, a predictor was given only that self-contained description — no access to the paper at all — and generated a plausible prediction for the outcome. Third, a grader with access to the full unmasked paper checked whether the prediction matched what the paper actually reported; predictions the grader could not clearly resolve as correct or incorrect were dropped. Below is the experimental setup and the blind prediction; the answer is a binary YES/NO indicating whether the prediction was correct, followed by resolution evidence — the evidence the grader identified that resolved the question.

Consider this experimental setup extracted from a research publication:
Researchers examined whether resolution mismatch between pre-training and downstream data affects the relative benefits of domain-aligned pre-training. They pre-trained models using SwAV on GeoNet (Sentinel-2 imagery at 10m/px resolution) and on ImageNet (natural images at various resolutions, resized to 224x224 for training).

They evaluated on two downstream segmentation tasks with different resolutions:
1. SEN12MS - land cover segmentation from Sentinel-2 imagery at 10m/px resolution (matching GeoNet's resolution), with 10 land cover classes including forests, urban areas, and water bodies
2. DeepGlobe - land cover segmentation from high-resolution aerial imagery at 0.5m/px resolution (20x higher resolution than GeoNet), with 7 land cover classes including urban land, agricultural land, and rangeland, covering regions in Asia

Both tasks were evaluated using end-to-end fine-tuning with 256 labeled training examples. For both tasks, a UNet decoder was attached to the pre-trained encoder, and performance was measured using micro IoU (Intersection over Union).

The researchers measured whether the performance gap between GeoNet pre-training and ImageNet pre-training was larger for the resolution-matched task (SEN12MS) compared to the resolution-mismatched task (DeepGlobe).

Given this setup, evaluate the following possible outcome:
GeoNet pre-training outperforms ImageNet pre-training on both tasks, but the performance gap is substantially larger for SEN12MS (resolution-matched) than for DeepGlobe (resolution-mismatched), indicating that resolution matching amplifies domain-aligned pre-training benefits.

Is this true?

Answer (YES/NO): NO